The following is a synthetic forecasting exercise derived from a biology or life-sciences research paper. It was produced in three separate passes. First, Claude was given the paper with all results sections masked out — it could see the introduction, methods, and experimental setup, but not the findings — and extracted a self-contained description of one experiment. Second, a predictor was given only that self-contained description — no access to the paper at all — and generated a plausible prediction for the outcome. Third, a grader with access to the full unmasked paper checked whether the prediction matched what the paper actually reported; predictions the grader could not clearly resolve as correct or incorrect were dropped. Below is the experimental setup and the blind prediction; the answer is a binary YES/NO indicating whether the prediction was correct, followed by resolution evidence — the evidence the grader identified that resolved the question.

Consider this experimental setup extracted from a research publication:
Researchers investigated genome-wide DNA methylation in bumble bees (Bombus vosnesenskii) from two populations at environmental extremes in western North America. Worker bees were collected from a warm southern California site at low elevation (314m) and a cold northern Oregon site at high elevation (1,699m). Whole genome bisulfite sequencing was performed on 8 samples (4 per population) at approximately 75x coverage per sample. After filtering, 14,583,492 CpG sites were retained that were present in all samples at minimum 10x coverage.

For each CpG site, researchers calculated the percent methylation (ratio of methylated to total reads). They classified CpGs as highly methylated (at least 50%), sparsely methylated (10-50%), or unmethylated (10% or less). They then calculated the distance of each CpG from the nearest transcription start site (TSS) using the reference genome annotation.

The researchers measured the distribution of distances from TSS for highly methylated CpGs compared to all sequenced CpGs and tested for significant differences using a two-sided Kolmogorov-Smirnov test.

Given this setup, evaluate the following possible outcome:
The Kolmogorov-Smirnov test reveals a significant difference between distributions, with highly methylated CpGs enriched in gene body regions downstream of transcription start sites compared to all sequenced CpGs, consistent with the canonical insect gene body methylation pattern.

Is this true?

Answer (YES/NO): YES